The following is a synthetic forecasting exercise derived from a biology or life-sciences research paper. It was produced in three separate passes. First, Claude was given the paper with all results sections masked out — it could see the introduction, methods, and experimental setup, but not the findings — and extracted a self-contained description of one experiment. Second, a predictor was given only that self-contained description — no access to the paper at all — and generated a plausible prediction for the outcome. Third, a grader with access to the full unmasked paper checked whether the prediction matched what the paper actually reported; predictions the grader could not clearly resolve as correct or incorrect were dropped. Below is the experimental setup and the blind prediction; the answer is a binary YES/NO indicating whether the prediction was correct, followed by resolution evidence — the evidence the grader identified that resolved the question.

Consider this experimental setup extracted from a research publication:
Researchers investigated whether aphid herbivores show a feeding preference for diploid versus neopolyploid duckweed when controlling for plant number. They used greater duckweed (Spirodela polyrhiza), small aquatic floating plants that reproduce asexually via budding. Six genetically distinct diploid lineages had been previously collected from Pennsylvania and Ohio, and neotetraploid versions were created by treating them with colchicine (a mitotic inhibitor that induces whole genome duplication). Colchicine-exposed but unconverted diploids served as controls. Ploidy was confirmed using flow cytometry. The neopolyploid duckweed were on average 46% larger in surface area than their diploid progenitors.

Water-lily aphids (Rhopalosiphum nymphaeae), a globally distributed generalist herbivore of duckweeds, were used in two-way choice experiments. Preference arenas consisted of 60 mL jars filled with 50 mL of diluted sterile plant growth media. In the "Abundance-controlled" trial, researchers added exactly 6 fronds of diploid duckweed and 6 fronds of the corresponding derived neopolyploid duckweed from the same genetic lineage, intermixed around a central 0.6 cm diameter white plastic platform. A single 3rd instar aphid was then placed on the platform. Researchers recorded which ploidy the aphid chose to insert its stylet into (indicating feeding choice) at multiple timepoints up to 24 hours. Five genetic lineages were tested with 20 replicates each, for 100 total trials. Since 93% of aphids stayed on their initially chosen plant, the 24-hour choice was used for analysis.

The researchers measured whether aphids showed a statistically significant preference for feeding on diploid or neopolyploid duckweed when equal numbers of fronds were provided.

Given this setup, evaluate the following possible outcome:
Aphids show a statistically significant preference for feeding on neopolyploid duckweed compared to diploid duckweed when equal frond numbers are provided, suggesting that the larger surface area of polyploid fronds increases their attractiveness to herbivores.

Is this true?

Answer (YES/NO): YES